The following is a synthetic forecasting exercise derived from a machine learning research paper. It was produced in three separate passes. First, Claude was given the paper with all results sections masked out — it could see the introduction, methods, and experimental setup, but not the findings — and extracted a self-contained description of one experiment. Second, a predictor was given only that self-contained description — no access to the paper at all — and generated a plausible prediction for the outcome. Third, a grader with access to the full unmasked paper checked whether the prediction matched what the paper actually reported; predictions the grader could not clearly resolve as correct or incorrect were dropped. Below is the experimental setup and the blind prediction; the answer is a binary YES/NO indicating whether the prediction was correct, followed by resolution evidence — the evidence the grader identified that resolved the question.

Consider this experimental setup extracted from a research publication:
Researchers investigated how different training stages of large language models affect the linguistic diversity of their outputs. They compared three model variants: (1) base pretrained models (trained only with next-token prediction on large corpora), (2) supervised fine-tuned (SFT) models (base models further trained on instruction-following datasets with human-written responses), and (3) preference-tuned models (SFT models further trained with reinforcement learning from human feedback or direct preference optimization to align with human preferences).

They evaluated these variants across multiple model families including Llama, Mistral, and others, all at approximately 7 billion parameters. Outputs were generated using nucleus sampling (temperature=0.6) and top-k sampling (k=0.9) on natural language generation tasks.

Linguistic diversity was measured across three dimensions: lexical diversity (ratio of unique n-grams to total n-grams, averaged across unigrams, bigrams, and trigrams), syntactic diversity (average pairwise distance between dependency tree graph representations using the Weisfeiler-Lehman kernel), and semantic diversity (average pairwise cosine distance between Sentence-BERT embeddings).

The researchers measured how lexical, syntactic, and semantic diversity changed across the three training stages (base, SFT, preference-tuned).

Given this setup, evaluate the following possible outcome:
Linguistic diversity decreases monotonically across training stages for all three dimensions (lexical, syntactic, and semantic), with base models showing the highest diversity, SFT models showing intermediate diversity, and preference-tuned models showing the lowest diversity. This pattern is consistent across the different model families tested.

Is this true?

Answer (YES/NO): NO